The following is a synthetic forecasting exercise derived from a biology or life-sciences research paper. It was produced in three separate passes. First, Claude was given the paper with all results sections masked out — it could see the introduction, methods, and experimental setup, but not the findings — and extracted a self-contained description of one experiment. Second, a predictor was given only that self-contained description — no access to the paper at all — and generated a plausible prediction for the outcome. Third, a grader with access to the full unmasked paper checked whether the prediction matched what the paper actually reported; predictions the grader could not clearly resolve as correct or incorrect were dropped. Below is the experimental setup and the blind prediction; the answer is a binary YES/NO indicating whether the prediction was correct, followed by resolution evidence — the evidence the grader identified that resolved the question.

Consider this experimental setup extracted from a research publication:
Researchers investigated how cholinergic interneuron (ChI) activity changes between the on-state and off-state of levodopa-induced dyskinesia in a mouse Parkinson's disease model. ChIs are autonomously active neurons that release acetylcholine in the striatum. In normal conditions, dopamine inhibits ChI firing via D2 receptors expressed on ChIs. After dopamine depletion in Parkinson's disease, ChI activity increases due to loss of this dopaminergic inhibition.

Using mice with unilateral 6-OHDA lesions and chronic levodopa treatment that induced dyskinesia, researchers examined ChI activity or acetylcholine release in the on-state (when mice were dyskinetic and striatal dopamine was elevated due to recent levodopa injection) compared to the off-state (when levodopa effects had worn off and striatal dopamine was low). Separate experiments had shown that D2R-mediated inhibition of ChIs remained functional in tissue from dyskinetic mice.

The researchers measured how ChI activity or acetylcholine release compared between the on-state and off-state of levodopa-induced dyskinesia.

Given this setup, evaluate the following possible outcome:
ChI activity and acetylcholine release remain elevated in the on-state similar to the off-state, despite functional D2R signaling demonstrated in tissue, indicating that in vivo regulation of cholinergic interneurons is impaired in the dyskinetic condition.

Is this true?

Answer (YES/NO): NO